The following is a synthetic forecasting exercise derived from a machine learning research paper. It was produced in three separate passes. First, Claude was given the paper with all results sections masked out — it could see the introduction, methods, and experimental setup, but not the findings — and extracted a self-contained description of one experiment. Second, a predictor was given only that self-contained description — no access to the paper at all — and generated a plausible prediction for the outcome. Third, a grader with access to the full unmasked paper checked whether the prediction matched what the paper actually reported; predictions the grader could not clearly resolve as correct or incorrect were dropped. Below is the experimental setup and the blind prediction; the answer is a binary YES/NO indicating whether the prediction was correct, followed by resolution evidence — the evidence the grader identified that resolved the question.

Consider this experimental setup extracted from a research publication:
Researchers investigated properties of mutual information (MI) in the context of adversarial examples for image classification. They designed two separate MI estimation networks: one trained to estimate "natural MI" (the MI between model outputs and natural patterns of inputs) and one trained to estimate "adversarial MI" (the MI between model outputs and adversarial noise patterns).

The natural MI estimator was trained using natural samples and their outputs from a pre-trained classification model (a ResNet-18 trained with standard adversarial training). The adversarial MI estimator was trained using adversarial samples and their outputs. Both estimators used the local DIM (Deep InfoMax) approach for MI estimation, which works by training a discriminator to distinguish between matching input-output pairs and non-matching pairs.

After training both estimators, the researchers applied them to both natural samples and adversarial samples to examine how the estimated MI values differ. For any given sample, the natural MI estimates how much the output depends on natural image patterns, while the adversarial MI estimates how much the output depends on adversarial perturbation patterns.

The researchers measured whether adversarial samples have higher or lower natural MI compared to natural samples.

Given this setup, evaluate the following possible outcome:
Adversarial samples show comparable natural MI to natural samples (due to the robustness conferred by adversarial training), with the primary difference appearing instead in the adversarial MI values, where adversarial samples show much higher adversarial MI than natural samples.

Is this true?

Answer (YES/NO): NO